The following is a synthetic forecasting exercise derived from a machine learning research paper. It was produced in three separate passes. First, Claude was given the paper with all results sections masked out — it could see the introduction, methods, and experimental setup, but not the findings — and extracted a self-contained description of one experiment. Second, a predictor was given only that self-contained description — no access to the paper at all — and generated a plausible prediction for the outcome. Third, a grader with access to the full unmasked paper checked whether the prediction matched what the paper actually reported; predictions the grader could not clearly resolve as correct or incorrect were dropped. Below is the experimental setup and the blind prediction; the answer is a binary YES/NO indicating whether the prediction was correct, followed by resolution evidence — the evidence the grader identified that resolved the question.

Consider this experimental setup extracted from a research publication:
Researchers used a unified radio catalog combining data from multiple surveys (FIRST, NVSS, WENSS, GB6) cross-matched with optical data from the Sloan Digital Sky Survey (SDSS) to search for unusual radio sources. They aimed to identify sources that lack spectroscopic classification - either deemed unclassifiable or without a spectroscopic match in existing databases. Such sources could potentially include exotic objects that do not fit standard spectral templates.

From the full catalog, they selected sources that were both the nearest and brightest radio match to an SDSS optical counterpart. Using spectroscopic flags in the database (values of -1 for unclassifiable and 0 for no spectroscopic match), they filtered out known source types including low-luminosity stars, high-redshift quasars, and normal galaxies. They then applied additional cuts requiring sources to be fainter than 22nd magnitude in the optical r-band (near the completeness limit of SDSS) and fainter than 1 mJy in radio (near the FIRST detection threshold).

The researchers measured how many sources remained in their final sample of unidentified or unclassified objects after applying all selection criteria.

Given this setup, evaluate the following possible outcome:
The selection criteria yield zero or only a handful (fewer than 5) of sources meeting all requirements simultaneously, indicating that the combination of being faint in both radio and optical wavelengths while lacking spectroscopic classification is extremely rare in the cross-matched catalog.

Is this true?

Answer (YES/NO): NO